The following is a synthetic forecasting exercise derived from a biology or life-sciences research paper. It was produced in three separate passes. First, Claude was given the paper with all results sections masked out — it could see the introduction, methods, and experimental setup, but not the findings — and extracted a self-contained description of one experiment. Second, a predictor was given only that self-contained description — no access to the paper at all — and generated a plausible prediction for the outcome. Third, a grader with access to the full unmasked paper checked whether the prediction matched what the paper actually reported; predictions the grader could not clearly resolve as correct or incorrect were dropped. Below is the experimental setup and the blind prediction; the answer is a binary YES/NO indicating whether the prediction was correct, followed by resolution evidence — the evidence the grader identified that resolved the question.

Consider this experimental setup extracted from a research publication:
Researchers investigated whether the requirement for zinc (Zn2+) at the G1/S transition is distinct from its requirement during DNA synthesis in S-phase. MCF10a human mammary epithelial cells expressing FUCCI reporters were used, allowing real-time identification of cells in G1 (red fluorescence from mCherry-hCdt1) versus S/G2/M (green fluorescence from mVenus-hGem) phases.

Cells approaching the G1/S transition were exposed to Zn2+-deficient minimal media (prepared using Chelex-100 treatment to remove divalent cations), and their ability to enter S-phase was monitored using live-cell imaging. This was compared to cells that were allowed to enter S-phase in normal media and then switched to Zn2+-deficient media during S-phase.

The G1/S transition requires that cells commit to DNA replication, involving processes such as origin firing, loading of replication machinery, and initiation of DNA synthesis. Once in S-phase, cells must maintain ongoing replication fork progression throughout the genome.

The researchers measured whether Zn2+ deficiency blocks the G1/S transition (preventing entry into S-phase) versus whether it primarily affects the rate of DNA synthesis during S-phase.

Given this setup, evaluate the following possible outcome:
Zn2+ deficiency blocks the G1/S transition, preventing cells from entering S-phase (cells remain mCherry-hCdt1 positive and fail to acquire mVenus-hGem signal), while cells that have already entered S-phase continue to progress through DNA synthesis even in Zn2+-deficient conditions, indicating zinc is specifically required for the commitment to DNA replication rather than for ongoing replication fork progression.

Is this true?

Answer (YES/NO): NO